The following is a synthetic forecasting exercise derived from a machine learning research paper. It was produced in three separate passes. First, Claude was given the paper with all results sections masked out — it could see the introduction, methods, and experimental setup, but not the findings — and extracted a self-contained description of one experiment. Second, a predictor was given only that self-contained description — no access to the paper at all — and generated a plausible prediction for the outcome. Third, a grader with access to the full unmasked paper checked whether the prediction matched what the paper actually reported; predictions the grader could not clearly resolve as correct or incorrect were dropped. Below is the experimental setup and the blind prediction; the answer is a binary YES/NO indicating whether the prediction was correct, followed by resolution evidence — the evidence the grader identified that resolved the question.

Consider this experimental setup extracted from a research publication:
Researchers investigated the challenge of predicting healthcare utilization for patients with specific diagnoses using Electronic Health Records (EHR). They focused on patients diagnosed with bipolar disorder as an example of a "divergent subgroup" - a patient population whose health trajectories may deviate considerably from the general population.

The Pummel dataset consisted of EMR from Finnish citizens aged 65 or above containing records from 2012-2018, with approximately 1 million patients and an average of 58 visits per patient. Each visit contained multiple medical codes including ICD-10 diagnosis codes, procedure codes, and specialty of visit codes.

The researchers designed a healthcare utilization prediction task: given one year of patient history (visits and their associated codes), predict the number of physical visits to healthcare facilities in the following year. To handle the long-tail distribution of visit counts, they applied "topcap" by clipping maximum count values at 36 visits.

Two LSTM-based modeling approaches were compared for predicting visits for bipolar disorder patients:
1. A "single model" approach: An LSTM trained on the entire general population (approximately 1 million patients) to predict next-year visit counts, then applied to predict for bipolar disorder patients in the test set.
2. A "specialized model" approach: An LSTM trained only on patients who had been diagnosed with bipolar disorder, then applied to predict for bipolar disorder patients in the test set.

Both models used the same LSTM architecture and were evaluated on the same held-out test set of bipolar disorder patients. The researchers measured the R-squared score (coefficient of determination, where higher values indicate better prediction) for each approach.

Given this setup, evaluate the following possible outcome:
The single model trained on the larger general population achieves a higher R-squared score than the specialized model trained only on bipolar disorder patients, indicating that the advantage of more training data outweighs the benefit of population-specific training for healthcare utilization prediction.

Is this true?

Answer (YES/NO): NO